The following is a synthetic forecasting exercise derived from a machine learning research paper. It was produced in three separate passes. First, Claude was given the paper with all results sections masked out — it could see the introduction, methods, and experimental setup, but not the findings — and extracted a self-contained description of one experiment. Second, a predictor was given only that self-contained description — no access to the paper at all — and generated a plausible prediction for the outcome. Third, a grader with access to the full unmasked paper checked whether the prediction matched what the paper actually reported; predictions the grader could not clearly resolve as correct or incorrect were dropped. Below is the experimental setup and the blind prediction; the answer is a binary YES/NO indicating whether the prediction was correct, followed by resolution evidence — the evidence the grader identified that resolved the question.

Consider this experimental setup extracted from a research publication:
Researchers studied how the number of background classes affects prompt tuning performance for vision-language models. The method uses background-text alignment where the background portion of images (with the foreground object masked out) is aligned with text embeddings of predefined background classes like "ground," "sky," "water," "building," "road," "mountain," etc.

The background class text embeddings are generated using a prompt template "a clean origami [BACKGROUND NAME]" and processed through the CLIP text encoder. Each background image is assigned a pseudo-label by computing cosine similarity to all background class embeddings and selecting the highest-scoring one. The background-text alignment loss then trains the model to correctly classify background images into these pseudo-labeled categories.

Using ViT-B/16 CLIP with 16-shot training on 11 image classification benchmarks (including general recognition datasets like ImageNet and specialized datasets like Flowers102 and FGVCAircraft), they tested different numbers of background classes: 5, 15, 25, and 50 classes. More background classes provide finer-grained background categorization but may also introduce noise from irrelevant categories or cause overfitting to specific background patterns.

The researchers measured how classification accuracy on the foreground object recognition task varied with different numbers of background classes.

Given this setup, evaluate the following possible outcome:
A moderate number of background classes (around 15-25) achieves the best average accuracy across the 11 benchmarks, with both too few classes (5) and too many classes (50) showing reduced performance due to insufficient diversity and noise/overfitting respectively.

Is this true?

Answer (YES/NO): NO